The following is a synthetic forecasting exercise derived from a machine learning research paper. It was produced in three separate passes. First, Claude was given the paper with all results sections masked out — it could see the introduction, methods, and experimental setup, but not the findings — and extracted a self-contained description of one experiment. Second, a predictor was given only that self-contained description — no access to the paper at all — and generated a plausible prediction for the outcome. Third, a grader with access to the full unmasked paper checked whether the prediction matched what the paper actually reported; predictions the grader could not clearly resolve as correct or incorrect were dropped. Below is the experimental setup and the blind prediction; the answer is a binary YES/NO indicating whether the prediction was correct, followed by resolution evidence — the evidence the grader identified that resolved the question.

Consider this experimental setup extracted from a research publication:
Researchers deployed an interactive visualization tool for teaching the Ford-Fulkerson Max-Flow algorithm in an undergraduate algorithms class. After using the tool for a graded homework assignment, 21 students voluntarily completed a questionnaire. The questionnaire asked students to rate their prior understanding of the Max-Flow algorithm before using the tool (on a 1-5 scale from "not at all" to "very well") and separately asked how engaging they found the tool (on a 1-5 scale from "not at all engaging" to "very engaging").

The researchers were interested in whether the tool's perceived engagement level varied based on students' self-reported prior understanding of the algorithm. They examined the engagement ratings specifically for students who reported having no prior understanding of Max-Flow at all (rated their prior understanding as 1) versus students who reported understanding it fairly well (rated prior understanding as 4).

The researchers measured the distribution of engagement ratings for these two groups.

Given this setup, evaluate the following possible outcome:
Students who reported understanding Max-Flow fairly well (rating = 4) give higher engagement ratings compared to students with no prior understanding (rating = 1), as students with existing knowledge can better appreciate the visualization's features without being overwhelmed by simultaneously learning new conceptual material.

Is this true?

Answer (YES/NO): NO